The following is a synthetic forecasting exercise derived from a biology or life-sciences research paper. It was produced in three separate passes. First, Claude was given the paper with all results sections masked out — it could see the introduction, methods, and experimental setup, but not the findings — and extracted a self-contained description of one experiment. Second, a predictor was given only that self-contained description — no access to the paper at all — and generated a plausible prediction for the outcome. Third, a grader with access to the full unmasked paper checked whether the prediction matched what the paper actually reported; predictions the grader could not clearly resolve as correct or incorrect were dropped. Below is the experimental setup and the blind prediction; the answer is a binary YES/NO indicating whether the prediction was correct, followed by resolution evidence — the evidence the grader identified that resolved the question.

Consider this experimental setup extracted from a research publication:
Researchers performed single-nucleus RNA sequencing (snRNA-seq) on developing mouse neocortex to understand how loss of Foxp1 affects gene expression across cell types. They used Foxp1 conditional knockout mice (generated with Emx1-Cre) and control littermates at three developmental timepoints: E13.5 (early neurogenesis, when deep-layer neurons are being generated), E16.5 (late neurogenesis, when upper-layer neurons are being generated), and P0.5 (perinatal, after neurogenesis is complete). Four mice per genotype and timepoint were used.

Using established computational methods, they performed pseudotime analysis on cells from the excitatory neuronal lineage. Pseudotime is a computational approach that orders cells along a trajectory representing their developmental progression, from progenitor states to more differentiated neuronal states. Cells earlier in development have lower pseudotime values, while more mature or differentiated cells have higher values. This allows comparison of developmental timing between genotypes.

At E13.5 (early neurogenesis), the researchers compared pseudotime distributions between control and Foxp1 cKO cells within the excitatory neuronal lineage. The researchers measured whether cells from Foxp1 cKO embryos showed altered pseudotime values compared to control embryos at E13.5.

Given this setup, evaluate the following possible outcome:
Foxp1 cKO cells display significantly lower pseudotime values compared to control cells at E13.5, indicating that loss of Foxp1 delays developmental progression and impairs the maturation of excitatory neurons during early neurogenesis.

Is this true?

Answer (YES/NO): NO